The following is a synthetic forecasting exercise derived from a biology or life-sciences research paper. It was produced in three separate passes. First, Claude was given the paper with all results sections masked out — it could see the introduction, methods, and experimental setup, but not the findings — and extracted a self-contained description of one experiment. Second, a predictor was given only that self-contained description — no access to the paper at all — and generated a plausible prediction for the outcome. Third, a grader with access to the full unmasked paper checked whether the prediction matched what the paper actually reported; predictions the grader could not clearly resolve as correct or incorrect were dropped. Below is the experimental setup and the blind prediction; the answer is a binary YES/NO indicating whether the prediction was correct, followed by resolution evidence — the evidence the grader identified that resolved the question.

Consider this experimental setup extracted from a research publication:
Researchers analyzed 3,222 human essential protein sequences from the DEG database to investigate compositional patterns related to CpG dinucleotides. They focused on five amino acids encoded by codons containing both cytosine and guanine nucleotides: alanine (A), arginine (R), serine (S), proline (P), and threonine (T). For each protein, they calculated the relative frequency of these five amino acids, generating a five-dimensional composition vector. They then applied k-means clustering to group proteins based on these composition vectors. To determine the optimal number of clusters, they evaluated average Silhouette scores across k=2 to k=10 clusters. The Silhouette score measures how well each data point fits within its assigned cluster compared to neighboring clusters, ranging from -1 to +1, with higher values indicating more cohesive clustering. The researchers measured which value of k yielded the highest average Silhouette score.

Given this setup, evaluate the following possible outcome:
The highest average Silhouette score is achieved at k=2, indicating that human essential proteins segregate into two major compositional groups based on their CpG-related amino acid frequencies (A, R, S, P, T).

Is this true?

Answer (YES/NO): YES